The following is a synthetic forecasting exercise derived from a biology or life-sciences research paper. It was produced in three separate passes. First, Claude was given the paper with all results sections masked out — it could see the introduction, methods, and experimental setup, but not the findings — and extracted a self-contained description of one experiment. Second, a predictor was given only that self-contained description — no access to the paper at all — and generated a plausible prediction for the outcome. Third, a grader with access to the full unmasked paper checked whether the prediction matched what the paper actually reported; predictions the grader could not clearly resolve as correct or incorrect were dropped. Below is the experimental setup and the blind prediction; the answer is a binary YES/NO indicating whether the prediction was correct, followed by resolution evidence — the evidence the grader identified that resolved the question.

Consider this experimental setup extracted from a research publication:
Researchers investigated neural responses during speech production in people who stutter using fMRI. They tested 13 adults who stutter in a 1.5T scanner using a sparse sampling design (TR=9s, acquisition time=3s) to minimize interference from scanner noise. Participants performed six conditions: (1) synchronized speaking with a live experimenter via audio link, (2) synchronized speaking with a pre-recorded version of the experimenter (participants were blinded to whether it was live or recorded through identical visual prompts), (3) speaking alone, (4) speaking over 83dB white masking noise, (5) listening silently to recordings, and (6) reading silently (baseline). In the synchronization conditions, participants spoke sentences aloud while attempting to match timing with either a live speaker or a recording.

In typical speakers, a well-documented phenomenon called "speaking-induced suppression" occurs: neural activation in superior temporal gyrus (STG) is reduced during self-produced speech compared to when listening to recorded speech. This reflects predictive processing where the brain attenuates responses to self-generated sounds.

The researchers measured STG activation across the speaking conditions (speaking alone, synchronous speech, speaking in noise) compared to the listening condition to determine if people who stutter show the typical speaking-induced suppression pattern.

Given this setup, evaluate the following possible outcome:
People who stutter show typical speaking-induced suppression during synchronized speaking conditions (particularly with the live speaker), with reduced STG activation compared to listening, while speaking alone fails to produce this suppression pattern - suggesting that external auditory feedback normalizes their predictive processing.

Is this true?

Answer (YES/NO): NO